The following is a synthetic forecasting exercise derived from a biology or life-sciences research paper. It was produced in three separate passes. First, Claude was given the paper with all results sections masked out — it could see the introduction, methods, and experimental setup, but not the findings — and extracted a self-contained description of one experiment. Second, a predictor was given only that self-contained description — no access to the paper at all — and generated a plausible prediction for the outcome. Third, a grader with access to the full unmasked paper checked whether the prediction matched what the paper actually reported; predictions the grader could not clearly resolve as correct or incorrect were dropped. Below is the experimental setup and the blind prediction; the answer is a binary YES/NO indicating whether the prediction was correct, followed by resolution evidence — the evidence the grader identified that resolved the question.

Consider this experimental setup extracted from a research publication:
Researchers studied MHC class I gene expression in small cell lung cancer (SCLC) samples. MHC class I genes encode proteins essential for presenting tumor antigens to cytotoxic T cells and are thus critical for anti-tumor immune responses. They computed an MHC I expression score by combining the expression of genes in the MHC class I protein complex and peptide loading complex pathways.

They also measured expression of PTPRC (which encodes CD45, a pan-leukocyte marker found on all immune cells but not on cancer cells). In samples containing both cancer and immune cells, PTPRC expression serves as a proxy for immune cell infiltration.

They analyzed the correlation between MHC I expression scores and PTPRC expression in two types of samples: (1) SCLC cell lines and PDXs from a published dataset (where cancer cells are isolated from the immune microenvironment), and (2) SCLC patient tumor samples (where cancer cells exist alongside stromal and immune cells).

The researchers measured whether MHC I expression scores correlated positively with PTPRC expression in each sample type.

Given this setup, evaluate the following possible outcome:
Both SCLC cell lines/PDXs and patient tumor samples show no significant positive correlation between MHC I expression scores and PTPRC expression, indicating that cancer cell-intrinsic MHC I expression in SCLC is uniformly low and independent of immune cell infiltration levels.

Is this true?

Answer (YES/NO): NO